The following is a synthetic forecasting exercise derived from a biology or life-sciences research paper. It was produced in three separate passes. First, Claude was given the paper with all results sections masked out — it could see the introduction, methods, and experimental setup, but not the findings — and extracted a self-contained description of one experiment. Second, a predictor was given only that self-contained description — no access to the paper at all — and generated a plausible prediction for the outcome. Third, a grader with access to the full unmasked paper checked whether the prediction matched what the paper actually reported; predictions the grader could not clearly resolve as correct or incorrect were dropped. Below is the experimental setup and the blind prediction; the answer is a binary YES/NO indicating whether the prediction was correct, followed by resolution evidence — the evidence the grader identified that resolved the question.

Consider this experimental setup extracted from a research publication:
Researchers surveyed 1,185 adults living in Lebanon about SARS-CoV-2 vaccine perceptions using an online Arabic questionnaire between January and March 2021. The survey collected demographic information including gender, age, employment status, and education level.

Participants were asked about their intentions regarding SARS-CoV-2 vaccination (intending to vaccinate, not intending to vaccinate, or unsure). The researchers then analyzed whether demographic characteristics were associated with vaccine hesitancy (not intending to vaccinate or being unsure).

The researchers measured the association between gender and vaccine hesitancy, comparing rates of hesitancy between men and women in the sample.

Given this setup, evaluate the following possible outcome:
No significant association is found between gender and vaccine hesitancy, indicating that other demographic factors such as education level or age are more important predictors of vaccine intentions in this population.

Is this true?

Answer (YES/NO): NO